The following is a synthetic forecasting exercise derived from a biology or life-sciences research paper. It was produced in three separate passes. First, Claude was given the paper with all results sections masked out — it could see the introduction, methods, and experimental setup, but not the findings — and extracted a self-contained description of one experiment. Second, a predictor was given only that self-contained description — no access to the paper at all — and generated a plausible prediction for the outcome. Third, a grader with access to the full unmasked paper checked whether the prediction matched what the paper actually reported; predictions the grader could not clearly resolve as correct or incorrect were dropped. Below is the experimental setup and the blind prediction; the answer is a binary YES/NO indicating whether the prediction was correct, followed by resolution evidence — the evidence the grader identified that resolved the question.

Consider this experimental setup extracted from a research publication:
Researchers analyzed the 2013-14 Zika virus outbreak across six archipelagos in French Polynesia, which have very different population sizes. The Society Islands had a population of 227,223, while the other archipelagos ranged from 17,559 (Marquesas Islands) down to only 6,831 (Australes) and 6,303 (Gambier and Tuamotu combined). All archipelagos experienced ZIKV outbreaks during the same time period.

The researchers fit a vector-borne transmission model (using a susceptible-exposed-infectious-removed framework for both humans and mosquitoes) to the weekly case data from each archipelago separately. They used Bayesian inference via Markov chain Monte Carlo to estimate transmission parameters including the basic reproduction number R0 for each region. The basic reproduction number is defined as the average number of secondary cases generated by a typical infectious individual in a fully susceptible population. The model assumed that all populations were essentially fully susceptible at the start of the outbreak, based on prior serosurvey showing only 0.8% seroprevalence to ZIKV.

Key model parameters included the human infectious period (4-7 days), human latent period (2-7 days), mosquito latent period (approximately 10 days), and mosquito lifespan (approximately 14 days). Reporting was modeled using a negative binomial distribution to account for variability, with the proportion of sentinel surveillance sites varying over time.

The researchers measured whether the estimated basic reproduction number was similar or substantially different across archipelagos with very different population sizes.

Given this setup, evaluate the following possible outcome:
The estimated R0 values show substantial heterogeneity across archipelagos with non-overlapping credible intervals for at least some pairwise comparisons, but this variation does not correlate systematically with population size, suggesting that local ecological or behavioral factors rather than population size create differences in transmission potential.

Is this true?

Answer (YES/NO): NO